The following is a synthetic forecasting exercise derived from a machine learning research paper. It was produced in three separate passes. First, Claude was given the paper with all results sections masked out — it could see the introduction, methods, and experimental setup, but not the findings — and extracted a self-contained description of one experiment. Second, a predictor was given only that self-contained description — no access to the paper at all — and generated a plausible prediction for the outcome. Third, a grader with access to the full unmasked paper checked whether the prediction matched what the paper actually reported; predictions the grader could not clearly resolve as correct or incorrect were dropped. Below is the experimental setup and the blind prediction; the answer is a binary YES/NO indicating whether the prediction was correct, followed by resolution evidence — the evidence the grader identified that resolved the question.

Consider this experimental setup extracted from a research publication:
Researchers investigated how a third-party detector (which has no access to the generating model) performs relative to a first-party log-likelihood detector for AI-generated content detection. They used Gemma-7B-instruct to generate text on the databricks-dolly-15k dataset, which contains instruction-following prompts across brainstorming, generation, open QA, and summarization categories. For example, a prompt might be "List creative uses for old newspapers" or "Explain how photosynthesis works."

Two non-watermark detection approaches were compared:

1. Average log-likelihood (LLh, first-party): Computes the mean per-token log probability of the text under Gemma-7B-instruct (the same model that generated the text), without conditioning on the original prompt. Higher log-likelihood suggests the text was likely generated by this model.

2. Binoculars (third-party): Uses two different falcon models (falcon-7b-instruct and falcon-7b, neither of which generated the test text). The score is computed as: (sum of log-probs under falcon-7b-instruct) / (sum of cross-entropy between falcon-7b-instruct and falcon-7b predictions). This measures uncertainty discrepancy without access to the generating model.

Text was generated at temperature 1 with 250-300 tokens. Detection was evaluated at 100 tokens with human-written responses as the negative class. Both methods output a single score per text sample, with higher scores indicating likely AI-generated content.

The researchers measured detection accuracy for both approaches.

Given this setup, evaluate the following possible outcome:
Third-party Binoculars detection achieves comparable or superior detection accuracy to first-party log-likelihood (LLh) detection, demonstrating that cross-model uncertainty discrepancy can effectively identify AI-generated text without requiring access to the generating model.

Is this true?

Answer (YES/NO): YES